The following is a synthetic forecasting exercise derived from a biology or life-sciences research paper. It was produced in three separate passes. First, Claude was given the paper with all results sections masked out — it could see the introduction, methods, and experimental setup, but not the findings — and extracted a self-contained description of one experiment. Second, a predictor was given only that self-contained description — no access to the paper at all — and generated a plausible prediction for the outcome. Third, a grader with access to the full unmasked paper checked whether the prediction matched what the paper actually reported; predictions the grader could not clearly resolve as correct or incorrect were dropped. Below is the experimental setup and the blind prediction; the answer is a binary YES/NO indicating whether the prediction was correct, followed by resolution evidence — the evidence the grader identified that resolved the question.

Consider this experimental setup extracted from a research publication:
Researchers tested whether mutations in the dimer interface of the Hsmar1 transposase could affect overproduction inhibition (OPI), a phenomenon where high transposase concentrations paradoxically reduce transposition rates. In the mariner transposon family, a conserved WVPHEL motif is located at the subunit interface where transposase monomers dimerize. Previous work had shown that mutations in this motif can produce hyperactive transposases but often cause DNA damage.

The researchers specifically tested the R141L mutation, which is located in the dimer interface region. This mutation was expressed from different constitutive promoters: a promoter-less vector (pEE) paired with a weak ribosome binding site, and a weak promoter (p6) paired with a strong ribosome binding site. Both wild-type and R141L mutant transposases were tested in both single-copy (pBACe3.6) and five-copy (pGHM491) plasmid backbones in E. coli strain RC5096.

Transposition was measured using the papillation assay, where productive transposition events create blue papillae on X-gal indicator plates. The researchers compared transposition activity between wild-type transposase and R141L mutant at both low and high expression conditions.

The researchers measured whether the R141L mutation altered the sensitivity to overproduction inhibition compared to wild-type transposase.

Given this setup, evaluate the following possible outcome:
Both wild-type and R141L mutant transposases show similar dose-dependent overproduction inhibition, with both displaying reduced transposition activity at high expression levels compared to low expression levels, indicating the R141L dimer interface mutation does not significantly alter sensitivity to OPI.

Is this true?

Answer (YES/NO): NO